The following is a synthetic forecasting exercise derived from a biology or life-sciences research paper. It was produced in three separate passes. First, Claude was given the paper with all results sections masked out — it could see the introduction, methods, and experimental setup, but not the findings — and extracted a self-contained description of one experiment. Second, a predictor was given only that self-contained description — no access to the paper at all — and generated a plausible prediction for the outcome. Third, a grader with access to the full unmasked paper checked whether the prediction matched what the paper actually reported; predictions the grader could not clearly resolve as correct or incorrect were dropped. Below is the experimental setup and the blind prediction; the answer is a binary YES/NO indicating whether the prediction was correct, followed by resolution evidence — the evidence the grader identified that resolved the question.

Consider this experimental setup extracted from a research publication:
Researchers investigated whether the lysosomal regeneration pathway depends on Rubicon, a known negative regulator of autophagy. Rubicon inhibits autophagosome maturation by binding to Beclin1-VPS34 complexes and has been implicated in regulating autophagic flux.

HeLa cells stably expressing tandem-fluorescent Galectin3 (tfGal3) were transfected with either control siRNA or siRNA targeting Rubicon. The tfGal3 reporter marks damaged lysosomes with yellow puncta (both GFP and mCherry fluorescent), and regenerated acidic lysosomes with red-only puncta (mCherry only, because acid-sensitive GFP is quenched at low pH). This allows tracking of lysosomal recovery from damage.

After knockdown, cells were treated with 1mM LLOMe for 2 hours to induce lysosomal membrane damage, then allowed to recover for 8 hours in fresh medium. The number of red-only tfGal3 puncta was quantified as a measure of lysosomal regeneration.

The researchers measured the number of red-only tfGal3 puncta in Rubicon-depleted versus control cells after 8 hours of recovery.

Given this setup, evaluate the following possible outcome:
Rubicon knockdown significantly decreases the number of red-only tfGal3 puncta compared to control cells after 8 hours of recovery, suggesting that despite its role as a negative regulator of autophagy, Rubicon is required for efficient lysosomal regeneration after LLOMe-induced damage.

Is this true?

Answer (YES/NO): NO